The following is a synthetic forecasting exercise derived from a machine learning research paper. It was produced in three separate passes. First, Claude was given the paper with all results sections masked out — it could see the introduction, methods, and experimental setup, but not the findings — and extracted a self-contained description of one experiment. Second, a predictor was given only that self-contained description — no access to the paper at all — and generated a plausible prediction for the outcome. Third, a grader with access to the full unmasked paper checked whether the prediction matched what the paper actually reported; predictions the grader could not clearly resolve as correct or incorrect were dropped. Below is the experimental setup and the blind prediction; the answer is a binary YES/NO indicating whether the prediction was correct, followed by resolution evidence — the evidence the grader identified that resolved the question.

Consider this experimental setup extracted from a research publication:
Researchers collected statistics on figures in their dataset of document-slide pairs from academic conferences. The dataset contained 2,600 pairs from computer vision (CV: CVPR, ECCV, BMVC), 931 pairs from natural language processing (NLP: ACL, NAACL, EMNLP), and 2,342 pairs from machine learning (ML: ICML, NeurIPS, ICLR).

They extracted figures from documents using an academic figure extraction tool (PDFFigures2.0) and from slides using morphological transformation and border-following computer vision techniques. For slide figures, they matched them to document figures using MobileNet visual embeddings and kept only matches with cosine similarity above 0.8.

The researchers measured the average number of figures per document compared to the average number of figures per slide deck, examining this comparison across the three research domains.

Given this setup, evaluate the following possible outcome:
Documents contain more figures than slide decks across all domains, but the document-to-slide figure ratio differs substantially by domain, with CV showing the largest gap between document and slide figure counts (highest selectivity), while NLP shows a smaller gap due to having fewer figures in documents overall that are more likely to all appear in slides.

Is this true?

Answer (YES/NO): NO